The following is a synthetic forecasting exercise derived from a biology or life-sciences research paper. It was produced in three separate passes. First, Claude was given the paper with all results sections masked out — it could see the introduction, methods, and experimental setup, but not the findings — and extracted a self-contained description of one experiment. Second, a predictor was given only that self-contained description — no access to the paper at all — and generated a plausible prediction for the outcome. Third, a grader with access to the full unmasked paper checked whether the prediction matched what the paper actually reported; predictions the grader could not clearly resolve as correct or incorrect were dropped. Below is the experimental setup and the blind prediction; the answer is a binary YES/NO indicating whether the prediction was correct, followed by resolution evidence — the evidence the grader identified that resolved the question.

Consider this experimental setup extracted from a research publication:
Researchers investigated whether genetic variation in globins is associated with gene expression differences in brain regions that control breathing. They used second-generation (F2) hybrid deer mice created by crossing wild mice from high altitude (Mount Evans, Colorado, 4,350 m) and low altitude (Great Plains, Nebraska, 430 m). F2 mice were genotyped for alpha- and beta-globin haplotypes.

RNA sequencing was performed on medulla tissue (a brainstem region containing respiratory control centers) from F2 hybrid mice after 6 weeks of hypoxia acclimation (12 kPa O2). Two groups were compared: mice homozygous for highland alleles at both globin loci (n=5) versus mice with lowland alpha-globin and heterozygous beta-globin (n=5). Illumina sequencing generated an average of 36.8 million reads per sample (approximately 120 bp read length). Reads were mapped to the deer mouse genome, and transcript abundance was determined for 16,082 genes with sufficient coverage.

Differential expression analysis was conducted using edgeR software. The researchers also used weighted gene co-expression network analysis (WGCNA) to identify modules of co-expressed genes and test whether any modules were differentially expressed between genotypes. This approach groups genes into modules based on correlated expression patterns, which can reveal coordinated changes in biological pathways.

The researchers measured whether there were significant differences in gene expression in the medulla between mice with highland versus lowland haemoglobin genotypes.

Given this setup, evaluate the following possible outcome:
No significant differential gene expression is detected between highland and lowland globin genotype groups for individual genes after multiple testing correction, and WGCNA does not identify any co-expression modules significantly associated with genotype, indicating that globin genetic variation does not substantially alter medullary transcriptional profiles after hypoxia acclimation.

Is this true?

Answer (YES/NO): YES